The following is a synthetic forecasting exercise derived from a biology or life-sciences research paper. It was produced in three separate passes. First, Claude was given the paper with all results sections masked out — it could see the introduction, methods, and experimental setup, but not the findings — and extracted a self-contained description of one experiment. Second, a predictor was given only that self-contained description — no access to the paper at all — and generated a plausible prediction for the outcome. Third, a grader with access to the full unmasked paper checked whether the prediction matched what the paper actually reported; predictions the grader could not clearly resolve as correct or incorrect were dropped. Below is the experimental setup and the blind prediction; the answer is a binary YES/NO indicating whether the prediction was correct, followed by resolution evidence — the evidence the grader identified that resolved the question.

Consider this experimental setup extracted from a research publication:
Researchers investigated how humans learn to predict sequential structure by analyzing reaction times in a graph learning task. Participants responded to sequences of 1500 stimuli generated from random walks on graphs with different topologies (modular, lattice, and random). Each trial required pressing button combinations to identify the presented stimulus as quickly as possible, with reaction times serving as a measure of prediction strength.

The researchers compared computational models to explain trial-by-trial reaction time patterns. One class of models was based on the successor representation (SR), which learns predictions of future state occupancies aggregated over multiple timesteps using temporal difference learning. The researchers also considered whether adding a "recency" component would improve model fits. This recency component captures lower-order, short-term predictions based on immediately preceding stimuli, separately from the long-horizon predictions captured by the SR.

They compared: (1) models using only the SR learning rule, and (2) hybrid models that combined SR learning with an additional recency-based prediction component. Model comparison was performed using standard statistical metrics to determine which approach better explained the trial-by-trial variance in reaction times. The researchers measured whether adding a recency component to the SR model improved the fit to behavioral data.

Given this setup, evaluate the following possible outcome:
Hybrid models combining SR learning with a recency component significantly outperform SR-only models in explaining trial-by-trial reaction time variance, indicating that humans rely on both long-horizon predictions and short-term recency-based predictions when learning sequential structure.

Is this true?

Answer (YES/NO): YES